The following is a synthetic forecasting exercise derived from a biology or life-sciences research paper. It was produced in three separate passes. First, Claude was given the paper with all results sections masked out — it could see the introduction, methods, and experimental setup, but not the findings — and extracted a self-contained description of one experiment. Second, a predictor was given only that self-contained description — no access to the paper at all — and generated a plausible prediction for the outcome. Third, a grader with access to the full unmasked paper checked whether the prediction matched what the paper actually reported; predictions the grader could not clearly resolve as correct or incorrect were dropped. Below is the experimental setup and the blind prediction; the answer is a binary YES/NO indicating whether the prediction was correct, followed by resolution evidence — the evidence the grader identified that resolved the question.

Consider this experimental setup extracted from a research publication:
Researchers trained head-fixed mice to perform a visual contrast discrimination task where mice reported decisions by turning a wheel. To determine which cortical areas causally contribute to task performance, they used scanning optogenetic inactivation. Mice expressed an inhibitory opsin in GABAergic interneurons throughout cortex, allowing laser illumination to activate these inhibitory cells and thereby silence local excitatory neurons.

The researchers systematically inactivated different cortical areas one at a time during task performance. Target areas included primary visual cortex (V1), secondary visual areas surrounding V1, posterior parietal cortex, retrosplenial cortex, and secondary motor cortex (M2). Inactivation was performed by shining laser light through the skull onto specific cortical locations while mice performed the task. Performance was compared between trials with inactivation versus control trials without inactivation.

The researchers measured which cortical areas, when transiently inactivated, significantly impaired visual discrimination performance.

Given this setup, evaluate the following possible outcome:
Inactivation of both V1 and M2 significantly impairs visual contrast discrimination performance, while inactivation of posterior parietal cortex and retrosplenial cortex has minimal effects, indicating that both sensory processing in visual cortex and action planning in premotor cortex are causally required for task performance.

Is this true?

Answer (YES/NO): YES